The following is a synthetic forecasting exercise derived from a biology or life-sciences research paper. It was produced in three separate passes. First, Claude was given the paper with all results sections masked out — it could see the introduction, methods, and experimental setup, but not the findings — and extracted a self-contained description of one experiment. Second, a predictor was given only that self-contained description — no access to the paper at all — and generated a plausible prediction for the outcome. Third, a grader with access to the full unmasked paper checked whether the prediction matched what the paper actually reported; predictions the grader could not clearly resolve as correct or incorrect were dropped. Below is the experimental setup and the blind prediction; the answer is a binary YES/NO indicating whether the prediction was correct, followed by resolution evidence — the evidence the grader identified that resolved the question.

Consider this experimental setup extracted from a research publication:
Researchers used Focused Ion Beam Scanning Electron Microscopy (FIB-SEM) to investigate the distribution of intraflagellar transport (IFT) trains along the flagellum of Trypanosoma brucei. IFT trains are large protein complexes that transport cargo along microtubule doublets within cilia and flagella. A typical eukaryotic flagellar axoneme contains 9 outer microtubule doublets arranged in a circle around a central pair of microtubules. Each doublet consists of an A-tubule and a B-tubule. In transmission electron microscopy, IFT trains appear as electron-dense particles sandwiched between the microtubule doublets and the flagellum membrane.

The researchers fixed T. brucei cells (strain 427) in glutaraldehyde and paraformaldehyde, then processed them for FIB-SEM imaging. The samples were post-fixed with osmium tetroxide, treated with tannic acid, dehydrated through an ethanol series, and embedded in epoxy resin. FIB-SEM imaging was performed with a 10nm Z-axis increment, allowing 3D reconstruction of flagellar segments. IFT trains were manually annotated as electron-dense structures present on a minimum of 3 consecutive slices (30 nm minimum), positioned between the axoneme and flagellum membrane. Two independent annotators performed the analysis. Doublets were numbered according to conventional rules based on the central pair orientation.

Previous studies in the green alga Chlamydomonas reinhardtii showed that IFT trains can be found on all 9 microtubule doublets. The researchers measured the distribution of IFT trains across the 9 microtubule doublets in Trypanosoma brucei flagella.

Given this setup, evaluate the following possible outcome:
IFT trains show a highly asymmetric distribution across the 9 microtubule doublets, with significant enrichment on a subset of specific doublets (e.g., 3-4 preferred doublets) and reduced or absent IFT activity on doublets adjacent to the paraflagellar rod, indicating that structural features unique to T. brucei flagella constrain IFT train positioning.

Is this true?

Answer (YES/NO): NO